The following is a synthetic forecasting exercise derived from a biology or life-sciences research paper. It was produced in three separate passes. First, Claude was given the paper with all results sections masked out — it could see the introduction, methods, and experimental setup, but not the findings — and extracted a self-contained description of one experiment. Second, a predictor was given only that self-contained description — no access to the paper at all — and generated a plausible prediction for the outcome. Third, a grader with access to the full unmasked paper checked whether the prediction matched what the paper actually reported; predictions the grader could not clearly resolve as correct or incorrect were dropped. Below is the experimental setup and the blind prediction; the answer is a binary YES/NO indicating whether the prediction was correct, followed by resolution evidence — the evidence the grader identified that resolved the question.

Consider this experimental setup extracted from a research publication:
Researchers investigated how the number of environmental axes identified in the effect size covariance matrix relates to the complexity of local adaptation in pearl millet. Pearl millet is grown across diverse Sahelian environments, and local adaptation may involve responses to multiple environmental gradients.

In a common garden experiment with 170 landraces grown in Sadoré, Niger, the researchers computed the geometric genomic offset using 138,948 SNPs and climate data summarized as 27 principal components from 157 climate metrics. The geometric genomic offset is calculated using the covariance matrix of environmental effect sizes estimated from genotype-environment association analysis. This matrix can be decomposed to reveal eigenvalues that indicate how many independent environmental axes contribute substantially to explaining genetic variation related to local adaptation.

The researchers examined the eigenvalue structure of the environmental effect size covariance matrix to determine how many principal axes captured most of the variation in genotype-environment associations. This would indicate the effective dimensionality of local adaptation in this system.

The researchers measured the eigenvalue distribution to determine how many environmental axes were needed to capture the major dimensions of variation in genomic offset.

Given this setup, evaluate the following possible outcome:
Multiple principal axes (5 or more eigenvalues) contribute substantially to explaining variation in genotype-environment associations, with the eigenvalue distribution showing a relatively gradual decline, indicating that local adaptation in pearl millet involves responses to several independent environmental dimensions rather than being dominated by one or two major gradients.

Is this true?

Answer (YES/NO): NO